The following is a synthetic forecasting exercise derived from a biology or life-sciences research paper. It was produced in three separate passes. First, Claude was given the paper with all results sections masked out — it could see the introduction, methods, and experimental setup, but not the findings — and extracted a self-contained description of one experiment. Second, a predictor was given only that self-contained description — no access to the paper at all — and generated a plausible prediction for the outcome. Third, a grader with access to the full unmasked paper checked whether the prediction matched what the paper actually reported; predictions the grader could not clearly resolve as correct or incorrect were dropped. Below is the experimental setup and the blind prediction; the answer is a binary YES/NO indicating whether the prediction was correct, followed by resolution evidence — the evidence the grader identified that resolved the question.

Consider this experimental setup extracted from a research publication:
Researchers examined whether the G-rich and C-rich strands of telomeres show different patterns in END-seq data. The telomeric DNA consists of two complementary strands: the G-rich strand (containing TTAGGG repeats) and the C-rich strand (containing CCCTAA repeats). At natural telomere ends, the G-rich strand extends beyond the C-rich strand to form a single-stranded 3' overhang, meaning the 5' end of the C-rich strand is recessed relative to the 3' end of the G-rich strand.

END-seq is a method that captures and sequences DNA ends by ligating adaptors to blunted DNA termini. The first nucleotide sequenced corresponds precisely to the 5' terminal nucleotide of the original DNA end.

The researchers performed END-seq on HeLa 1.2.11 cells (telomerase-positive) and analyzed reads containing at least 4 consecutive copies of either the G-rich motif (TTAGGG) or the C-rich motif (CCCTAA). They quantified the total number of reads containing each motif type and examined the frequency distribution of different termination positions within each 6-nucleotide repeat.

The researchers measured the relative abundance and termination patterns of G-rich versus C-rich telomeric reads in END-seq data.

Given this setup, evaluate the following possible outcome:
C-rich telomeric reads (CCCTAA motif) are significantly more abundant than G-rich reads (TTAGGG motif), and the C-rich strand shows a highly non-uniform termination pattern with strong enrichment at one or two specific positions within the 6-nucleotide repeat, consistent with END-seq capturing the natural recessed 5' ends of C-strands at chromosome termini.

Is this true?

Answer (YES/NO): YES